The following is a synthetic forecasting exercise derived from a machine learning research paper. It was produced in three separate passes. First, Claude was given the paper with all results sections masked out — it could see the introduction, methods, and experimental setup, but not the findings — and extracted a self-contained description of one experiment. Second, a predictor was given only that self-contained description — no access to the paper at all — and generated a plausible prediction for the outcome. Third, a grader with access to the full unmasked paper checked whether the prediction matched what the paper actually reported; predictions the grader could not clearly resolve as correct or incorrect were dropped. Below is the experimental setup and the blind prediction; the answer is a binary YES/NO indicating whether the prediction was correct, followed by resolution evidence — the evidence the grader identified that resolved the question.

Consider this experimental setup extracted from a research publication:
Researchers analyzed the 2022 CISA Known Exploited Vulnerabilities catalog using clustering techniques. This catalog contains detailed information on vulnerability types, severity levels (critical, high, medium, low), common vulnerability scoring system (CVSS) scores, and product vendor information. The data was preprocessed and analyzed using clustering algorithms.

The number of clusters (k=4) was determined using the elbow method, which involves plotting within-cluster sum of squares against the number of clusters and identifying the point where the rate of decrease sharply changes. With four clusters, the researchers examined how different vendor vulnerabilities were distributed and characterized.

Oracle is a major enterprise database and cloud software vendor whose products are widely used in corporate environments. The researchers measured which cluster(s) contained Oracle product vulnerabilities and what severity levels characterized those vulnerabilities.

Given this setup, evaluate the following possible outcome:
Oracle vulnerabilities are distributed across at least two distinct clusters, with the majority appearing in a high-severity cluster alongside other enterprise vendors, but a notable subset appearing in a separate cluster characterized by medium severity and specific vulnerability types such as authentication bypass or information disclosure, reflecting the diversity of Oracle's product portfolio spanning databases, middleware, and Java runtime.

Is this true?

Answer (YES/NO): NO